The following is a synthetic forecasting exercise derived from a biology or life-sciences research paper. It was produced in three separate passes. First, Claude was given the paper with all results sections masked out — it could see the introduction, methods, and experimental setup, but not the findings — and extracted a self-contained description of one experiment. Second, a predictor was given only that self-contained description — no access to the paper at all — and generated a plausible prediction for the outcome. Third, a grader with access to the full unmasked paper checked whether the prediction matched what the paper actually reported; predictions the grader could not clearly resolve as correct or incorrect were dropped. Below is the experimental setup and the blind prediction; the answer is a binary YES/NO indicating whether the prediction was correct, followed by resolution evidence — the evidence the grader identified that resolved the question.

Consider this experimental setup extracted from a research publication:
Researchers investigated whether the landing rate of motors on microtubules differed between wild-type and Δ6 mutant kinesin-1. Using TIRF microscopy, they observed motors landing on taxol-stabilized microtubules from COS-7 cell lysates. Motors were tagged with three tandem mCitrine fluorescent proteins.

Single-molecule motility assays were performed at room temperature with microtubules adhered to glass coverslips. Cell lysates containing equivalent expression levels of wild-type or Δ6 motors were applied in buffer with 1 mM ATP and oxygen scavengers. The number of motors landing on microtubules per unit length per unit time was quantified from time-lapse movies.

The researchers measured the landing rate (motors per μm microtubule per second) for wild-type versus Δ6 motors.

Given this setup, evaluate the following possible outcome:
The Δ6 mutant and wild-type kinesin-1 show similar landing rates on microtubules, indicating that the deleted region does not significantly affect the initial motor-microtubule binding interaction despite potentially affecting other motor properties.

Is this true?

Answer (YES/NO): NO